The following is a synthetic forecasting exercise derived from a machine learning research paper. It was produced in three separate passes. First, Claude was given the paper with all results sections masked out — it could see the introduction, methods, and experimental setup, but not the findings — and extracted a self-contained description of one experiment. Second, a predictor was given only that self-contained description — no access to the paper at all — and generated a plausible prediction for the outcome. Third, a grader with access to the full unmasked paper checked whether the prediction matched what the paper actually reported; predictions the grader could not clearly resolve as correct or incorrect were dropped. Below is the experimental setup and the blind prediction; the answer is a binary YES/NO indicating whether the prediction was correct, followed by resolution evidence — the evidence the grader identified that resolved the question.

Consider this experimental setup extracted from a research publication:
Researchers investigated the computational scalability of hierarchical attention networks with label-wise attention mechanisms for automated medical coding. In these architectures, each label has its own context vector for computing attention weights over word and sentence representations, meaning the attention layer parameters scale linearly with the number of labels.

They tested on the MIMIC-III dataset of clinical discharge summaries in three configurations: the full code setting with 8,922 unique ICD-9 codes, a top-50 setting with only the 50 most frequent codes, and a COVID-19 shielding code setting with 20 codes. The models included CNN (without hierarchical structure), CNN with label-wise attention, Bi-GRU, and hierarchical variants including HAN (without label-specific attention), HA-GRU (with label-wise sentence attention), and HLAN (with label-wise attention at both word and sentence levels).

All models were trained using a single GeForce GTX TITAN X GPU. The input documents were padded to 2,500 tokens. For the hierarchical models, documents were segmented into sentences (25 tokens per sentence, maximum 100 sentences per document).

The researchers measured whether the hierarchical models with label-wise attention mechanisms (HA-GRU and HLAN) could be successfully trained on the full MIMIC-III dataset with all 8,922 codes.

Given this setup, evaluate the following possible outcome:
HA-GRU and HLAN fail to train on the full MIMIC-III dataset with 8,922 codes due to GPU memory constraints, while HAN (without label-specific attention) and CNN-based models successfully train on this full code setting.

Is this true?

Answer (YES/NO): YES